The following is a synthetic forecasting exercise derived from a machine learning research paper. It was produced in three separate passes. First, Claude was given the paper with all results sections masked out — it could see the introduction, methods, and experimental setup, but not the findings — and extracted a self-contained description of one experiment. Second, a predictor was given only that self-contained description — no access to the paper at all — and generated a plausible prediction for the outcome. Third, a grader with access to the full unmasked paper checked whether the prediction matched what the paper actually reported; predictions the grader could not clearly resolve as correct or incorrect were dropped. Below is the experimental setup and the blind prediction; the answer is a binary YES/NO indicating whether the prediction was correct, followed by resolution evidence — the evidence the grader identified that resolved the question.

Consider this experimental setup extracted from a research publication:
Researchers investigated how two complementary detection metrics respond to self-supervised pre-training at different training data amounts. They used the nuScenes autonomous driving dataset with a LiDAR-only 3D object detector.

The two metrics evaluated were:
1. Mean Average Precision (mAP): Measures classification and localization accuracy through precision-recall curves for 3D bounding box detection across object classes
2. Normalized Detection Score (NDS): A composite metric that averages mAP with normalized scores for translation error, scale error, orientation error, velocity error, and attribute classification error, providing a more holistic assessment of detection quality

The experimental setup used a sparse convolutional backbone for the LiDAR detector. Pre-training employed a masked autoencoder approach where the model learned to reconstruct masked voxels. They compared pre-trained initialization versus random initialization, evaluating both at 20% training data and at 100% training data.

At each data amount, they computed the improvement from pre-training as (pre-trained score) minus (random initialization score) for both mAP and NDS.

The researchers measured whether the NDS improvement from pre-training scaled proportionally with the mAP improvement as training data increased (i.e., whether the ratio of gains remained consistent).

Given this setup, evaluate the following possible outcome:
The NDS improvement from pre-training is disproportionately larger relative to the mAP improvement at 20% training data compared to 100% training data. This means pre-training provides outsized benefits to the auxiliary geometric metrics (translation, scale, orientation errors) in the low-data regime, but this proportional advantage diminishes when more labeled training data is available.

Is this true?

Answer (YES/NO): NO